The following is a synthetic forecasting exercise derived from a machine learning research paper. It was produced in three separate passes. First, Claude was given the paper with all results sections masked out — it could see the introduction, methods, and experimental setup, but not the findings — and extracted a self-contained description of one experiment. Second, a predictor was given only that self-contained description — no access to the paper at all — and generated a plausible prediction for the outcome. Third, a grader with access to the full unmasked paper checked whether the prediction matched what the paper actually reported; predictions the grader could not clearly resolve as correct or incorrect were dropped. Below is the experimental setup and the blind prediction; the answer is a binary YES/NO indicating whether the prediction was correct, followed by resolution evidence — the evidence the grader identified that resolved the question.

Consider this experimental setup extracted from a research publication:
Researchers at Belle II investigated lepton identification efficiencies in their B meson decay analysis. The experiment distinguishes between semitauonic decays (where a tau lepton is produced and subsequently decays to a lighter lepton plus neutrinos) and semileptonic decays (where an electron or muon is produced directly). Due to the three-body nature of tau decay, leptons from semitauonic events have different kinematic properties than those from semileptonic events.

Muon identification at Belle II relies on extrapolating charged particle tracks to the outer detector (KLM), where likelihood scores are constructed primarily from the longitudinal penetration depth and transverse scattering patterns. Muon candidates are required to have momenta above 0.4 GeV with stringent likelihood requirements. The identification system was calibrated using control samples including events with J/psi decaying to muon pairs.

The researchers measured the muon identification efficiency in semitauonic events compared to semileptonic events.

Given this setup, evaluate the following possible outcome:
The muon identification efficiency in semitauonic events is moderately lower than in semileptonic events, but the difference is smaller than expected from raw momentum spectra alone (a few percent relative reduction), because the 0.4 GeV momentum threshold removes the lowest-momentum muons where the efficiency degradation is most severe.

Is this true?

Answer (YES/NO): NO